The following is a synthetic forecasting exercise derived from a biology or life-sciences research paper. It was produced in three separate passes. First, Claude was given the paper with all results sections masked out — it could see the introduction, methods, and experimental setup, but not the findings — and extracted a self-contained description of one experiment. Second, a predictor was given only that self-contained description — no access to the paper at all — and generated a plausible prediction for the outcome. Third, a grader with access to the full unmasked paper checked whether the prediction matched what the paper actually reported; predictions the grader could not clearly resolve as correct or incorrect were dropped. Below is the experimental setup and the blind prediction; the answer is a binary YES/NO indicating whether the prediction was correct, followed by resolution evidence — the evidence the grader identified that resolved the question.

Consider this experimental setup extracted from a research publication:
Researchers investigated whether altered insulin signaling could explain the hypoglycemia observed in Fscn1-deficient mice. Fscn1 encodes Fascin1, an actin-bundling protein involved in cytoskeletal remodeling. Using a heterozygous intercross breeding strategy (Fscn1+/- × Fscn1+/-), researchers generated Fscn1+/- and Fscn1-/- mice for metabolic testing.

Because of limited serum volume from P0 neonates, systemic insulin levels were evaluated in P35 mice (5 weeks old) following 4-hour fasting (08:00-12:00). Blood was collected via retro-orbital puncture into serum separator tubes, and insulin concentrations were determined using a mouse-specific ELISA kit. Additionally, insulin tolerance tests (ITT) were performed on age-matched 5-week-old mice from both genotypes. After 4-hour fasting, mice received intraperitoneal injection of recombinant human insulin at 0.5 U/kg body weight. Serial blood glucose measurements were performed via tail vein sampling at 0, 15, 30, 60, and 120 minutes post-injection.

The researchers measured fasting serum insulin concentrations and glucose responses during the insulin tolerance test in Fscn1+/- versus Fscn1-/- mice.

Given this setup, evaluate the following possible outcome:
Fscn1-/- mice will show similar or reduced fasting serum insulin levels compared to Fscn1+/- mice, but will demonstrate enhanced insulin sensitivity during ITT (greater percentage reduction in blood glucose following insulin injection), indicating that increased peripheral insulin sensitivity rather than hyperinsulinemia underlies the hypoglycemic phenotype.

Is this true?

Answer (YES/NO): NO